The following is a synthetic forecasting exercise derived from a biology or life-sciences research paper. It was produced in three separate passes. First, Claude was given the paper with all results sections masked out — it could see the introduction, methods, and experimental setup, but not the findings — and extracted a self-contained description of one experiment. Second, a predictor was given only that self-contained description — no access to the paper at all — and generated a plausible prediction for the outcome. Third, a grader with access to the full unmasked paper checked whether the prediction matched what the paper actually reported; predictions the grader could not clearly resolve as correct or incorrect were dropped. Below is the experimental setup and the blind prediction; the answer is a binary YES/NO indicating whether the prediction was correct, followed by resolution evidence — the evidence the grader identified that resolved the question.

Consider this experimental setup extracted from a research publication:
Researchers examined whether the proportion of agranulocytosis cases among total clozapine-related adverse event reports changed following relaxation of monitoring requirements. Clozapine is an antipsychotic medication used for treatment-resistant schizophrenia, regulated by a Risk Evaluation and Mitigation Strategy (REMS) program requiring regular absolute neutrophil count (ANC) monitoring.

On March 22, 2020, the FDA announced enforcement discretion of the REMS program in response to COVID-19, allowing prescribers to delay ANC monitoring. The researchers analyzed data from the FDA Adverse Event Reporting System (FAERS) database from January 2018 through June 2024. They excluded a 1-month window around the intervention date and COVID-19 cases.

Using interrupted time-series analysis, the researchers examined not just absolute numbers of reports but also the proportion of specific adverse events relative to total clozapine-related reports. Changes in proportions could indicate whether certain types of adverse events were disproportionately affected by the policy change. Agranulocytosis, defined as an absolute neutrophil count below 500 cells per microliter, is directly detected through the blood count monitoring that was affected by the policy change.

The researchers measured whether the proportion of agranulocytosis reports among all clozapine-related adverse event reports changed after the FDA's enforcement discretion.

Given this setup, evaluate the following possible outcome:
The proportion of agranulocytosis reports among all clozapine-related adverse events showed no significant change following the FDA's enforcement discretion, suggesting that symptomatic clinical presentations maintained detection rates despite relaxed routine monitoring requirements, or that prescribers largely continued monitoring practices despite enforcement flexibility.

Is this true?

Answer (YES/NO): YES